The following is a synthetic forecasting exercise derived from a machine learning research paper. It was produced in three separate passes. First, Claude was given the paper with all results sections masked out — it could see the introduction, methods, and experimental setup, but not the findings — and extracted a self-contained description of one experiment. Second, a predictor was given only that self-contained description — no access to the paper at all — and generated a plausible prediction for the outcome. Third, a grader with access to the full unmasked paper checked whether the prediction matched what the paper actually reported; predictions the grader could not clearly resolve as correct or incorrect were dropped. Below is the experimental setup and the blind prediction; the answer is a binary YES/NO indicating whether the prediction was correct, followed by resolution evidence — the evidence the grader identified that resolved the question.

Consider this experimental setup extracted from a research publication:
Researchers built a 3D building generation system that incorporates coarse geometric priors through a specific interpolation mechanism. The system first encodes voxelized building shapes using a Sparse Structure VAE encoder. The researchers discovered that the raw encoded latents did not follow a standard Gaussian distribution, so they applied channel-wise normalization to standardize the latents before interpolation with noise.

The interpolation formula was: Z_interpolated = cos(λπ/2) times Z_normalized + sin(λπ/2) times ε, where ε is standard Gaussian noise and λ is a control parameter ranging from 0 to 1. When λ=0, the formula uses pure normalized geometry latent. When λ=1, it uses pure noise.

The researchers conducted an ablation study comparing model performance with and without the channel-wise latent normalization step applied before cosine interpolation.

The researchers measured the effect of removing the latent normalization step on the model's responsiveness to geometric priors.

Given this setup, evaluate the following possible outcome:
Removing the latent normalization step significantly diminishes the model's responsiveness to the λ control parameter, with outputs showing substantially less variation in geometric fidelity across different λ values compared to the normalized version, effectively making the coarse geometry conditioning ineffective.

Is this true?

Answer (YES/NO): NO